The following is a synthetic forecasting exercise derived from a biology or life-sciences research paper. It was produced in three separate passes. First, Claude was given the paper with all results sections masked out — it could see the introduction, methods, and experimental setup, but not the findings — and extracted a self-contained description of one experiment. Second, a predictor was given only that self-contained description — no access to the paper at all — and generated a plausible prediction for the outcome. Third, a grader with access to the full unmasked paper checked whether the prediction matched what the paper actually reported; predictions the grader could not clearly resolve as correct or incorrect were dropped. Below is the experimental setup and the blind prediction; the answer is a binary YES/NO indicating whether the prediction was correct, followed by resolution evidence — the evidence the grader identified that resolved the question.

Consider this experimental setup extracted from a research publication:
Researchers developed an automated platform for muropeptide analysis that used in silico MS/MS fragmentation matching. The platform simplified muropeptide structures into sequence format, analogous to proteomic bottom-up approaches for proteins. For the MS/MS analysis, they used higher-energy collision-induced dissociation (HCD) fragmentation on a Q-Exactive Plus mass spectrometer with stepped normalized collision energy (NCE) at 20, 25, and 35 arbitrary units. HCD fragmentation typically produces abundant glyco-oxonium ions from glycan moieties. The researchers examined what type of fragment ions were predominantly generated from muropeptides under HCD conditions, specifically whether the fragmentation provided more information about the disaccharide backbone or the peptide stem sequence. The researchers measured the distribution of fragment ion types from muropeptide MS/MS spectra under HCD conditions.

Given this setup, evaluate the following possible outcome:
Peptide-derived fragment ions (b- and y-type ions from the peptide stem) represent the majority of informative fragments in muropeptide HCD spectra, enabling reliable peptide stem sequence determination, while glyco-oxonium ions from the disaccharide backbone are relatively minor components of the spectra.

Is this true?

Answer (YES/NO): NO